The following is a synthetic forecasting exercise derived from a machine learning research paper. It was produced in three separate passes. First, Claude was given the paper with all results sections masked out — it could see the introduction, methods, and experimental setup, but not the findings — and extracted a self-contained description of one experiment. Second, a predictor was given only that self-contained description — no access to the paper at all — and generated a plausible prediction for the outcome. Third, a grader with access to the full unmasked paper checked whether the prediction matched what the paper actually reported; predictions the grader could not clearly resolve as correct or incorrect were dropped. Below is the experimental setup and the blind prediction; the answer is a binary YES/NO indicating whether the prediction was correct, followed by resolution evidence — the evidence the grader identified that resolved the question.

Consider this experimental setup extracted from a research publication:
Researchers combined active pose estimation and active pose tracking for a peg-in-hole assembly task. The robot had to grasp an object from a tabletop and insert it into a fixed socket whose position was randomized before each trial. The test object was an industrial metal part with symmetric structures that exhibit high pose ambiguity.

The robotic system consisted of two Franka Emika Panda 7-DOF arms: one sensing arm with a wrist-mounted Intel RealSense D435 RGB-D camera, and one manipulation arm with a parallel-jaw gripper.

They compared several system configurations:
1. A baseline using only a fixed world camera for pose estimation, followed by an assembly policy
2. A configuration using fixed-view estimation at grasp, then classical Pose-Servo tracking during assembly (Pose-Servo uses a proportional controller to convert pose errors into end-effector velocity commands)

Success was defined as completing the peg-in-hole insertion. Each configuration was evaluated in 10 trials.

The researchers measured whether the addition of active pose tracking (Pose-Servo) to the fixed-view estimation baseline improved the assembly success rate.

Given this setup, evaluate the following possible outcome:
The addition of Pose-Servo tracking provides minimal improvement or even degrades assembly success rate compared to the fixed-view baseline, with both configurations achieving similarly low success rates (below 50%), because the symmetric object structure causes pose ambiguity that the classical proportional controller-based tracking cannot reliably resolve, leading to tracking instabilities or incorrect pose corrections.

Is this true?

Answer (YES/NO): NO